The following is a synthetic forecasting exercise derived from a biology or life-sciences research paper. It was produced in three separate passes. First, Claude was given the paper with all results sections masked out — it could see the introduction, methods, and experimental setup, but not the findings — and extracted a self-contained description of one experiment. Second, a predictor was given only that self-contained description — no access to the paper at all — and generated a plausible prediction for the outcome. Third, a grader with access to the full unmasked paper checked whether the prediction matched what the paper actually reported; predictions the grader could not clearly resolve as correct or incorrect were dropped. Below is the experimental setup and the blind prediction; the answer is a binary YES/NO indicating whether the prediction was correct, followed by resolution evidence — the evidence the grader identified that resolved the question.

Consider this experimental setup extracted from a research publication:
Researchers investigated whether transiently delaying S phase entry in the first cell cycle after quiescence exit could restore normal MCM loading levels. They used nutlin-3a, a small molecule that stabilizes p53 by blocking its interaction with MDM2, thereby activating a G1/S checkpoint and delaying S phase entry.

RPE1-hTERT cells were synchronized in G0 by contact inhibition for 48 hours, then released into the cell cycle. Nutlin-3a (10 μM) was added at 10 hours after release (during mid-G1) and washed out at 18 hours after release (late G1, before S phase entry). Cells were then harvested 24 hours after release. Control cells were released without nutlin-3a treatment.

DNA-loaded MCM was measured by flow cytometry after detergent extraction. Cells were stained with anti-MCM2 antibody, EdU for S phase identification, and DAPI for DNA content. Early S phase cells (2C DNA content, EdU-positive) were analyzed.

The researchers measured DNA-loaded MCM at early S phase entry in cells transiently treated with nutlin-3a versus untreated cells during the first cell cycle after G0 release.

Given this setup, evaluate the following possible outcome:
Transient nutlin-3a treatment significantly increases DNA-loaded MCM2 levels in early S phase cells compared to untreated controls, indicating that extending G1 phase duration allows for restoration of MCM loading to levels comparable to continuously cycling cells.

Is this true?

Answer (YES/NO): YES